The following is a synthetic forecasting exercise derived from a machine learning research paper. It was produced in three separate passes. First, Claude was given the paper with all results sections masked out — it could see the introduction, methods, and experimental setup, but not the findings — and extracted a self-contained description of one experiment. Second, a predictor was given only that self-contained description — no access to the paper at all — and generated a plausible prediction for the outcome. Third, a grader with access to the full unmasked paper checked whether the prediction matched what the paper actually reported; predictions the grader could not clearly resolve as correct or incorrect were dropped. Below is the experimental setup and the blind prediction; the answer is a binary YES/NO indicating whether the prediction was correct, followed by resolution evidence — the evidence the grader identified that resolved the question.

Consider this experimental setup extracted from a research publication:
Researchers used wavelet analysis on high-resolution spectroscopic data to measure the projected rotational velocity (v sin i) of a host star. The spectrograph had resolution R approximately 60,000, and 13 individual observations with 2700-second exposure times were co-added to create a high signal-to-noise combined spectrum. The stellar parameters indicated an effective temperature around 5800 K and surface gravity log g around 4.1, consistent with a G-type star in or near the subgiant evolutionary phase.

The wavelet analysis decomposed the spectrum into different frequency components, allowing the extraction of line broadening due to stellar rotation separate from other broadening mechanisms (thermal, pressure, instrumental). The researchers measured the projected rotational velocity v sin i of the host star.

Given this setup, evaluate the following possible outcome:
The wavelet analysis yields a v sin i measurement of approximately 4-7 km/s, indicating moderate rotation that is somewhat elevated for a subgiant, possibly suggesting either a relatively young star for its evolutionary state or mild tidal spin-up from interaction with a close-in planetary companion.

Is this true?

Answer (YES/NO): YES